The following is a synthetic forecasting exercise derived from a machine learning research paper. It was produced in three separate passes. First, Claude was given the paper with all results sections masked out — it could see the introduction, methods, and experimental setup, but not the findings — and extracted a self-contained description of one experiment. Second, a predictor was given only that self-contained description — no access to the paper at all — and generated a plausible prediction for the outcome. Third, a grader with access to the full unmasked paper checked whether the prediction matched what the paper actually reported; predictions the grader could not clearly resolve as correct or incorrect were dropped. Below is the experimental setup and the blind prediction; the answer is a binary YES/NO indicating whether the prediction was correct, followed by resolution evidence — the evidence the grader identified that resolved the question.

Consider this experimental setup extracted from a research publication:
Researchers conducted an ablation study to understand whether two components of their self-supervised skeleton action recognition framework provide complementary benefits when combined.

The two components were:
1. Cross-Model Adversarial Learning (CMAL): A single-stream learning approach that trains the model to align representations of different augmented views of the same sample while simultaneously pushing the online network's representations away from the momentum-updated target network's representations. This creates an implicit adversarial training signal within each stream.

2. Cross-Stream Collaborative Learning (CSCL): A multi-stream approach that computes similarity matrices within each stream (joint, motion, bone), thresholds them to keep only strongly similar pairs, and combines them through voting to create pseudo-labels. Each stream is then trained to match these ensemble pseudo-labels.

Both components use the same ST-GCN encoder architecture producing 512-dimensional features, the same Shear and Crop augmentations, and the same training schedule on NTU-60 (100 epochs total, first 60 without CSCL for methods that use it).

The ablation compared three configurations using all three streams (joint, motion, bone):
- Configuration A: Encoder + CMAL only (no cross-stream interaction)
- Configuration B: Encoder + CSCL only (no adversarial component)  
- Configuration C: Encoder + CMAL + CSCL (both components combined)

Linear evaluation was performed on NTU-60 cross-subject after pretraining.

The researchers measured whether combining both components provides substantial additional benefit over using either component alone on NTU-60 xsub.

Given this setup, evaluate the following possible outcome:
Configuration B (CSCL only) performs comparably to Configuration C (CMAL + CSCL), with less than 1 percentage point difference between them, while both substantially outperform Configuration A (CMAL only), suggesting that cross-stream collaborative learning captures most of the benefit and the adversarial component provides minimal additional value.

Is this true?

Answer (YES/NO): NO